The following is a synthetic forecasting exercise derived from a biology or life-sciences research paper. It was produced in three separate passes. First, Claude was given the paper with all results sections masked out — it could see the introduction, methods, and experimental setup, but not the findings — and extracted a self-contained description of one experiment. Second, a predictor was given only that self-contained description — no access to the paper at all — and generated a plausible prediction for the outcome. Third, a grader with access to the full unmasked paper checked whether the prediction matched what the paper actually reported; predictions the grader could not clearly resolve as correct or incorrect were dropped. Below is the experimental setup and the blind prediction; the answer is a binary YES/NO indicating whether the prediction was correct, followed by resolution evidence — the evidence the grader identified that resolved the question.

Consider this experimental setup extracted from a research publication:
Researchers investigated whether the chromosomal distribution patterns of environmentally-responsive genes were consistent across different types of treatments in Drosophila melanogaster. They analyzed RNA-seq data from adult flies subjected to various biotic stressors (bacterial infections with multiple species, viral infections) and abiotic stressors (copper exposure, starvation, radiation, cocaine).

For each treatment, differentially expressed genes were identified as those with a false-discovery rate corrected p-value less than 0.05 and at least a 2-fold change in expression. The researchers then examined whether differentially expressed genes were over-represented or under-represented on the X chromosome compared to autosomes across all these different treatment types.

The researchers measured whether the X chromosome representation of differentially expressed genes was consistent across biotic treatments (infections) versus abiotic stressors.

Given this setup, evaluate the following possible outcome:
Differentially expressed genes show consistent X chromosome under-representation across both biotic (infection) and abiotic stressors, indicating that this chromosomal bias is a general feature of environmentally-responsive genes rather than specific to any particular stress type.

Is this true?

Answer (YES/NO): NO